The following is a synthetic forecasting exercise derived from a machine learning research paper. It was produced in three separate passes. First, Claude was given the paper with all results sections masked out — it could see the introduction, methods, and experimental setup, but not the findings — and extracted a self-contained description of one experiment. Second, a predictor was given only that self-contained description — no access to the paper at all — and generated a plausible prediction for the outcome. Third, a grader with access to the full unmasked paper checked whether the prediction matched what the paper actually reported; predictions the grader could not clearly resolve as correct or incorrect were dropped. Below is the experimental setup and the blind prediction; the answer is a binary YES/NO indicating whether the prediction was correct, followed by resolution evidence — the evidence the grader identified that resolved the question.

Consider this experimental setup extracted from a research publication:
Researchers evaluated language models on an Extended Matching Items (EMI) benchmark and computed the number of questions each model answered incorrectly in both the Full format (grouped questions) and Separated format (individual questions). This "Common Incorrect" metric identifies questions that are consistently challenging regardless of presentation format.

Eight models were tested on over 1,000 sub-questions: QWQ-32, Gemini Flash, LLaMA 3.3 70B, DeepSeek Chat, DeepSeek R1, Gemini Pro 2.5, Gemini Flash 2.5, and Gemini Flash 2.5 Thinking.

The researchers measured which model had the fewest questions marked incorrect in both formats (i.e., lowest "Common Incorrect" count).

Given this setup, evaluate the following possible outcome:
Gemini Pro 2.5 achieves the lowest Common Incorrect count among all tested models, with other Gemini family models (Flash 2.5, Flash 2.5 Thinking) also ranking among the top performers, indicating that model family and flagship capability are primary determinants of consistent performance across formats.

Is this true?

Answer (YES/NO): NO